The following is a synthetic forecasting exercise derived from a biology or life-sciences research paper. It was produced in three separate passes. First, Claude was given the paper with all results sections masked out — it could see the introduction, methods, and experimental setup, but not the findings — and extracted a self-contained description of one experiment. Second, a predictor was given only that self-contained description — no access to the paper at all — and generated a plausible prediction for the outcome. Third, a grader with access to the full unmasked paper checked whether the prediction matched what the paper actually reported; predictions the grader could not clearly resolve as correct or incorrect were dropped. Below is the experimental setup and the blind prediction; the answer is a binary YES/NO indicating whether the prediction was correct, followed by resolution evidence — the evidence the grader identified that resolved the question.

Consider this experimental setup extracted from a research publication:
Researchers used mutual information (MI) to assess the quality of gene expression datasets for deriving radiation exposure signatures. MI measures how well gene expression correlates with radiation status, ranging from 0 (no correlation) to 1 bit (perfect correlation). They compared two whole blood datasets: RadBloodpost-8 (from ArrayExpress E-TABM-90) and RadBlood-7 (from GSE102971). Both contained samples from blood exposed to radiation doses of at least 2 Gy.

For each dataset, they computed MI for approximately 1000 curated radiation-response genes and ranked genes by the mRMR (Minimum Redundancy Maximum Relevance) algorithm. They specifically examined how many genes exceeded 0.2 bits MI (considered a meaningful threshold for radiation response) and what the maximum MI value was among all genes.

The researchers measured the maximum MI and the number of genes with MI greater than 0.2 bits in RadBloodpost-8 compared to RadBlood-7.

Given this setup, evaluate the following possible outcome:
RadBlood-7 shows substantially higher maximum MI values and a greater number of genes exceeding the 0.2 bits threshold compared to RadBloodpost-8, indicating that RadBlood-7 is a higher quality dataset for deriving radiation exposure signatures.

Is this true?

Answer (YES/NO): YES